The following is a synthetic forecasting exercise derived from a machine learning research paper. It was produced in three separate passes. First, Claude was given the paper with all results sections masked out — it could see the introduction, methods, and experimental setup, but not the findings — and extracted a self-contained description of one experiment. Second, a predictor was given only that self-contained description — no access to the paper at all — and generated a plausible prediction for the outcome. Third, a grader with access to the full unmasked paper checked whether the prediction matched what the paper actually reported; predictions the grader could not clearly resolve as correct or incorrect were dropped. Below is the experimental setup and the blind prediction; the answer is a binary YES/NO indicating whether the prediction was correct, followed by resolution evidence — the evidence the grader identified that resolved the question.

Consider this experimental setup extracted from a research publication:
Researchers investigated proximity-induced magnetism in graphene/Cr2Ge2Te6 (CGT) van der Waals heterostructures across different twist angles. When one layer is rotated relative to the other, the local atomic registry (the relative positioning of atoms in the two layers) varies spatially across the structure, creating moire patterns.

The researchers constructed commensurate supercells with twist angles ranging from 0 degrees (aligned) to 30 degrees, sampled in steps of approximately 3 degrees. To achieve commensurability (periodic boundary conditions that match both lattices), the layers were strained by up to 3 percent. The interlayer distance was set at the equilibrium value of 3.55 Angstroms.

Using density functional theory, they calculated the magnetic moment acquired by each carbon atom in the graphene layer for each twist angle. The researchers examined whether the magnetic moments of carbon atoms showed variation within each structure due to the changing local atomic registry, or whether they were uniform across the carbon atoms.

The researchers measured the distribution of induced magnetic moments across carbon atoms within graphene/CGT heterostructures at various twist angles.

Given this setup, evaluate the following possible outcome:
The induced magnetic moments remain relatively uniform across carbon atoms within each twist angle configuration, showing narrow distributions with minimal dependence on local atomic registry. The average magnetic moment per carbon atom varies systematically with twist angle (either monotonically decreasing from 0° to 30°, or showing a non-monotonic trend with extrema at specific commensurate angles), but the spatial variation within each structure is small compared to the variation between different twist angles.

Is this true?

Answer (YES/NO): NO